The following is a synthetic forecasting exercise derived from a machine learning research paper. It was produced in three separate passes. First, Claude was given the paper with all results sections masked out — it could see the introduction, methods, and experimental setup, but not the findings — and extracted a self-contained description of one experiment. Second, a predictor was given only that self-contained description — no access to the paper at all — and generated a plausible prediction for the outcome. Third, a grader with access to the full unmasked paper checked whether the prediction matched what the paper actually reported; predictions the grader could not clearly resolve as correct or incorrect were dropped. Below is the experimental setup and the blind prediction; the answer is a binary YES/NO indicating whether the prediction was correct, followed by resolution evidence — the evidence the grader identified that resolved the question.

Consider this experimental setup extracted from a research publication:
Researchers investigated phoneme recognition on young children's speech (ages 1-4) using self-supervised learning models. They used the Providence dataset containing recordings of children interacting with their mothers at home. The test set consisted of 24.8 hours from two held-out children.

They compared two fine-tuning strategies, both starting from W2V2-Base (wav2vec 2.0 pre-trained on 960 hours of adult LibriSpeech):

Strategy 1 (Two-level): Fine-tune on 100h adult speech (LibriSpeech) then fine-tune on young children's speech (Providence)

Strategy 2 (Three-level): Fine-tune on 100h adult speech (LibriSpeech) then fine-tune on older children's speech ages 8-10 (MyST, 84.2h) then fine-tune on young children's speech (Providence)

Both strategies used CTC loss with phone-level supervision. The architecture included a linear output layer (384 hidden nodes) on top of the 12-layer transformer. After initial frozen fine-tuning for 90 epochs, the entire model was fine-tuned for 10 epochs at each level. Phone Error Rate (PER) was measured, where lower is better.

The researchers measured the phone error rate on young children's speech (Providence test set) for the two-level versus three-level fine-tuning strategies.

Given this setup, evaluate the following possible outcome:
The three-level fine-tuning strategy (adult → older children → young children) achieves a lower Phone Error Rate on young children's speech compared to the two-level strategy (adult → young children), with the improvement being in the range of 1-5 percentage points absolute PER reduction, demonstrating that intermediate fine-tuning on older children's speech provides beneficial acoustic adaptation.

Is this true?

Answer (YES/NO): NO